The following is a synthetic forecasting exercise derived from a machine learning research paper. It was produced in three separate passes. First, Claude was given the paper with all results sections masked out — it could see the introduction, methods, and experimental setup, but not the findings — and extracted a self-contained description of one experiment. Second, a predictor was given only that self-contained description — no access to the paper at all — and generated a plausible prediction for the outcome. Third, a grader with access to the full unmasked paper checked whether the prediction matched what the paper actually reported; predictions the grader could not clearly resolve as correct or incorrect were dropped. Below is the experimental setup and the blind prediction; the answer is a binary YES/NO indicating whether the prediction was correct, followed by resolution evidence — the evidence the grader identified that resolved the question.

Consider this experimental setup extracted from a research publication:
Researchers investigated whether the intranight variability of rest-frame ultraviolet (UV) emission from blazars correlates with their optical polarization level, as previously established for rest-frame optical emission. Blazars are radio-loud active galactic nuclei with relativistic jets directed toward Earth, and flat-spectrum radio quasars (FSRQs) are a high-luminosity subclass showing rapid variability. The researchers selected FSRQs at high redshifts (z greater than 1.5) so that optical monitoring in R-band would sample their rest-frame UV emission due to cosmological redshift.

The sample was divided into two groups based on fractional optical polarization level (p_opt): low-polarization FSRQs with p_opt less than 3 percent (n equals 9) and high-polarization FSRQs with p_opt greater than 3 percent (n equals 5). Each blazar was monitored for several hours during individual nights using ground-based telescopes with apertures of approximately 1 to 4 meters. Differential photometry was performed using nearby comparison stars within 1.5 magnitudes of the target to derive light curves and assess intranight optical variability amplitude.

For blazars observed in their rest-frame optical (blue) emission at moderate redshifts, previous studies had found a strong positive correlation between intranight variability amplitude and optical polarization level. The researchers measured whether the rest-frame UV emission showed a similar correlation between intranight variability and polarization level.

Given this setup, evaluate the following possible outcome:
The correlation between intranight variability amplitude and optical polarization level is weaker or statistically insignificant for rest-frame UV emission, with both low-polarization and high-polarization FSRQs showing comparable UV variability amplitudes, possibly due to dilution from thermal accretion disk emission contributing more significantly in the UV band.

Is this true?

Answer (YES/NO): NO